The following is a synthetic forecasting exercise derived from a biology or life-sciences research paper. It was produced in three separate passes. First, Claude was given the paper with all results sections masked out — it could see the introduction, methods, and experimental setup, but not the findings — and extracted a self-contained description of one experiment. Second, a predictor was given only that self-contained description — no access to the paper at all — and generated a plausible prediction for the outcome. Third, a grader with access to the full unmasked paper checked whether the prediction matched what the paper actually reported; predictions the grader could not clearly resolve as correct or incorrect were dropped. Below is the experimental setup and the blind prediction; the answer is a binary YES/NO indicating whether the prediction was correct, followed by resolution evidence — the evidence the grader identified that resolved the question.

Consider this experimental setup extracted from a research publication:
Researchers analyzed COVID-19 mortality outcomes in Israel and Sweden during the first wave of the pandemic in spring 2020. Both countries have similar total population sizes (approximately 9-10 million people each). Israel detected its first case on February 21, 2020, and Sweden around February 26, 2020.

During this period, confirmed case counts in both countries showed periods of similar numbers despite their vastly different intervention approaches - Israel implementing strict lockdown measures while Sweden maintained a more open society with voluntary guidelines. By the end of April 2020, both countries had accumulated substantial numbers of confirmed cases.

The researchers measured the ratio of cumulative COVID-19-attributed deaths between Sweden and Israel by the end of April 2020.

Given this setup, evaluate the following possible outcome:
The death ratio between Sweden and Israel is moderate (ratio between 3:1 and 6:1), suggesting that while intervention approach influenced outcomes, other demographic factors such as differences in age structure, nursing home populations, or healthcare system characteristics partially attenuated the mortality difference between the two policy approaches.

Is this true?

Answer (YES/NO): NO